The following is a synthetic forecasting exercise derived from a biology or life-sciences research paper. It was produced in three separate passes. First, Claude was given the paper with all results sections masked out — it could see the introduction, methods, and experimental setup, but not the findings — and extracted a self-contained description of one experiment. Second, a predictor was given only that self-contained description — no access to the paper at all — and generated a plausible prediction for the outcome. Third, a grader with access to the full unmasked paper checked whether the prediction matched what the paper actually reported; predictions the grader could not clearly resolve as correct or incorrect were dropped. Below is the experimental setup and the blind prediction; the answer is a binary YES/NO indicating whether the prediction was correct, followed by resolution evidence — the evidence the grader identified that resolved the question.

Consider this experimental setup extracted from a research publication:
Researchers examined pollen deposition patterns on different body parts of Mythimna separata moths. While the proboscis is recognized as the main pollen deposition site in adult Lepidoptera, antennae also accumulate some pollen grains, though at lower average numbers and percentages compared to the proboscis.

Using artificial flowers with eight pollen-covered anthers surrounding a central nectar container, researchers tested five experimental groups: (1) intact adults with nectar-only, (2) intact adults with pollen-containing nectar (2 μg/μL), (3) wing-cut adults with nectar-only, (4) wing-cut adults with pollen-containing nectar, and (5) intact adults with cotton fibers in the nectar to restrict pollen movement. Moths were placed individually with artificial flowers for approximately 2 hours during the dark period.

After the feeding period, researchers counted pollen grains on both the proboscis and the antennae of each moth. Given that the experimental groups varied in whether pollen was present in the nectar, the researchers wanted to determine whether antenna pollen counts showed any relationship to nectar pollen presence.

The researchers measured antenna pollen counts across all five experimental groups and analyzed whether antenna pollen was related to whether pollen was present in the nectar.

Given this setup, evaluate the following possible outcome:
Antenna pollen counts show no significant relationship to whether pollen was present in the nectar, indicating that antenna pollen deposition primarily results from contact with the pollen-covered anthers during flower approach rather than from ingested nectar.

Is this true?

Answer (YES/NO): YES